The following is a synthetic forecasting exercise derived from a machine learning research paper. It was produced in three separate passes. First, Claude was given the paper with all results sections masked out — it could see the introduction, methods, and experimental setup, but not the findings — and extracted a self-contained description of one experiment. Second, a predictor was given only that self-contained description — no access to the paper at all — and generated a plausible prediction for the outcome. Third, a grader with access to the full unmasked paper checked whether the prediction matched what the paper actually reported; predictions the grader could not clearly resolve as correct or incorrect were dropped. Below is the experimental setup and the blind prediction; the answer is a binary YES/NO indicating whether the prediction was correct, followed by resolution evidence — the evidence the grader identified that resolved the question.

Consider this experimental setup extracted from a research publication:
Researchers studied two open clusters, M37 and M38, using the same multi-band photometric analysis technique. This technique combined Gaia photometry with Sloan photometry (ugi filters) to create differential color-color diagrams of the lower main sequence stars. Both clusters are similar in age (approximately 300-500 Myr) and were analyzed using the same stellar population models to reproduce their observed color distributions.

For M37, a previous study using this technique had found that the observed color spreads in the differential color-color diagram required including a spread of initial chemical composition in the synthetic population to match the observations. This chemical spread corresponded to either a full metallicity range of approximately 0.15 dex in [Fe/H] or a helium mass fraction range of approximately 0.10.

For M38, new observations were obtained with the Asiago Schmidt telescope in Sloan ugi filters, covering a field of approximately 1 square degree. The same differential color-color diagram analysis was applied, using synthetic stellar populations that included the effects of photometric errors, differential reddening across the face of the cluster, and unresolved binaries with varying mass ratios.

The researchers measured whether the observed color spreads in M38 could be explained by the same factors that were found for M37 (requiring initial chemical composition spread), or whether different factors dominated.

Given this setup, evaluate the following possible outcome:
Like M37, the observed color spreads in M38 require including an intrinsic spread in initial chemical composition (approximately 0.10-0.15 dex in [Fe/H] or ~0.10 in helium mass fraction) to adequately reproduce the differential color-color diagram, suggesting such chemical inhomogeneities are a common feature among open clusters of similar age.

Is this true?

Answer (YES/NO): NO